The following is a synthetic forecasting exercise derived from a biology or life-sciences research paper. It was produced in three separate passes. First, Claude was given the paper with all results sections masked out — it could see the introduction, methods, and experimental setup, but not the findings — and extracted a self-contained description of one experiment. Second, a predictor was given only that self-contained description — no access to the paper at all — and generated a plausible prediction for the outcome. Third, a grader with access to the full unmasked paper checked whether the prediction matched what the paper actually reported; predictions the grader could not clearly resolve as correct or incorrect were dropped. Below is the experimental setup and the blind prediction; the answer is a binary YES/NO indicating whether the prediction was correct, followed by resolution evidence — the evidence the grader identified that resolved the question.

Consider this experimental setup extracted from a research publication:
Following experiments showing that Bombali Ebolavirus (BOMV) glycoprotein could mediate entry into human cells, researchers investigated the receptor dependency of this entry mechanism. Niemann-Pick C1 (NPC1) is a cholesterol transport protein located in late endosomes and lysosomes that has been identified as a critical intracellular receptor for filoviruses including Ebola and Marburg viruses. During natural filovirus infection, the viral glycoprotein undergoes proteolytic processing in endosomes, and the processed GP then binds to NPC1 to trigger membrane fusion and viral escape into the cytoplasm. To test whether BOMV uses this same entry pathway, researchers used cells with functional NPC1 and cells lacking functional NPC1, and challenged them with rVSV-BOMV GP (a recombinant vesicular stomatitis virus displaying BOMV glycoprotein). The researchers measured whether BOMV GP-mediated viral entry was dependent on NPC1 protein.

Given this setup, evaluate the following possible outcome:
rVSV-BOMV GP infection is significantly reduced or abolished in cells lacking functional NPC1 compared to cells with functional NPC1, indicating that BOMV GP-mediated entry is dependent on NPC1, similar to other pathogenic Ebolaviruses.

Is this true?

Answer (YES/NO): YES